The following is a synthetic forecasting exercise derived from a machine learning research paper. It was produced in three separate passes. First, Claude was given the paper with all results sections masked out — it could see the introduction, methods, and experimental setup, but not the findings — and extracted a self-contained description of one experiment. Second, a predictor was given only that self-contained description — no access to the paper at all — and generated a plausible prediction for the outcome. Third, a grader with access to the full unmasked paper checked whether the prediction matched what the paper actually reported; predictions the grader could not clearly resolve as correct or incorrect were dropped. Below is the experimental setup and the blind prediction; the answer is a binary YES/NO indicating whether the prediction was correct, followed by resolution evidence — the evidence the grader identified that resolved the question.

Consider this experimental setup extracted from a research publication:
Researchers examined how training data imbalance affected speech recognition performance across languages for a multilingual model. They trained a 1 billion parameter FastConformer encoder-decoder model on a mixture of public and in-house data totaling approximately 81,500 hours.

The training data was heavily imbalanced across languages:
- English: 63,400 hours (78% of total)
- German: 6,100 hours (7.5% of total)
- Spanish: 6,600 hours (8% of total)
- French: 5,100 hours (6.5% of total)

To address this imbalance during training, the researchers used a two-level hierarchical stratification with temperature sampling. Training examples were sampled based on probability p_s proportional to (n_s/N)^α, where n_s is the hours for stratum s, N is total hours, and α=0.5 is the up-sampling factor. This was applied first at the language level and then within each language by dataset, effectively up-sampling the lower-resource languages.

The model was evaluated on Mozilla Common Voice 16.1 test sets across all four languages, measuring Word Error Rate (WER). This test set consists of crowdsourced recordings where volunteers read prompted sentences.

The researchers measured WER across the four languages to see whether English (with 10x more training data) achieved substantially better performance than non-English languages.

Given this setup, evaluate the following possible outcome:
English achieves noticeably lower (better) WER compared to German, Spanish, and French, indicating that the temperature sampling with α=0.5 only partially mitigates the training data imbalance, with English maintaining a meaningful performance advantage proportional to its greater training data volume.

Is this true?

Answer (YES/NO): NO